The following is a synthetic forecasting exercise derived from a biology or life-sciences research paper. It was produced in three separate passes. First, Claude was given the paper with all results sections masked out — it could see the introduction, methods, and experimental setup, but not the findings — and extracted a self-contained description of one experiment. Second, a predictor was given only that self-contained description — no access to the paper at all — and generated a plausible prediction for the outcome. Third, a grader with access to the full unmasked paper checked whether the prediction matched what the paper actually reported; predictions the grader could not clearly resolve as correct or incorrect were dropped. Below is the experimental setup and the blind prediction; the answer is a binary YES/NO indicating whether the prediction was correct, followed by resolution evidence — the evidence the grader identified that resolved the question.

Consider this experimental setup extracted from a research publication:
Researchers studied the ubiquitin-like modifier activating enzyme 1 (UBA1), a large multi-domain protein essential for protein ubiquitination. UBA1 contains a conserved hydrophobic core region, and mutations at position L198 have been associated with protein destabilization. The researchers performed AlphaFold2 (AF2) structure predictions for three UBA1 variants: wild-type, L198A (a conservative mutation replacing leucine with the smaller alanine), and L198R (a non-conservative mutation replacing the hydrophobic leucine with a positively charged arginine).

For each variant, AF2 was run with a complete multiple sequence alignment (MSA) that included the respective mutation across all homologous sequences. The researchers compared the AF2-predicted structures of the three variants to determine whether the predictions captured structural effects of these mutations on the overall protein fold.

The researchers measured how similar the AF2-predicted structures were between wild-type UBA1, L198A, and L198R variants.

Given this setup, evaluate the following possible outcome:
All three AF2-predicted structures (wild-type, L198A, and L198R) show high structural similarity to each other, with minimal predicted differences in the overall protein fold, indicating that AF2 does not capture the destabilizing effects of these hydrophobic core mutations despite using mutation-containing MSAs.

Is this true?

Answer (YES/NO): NO